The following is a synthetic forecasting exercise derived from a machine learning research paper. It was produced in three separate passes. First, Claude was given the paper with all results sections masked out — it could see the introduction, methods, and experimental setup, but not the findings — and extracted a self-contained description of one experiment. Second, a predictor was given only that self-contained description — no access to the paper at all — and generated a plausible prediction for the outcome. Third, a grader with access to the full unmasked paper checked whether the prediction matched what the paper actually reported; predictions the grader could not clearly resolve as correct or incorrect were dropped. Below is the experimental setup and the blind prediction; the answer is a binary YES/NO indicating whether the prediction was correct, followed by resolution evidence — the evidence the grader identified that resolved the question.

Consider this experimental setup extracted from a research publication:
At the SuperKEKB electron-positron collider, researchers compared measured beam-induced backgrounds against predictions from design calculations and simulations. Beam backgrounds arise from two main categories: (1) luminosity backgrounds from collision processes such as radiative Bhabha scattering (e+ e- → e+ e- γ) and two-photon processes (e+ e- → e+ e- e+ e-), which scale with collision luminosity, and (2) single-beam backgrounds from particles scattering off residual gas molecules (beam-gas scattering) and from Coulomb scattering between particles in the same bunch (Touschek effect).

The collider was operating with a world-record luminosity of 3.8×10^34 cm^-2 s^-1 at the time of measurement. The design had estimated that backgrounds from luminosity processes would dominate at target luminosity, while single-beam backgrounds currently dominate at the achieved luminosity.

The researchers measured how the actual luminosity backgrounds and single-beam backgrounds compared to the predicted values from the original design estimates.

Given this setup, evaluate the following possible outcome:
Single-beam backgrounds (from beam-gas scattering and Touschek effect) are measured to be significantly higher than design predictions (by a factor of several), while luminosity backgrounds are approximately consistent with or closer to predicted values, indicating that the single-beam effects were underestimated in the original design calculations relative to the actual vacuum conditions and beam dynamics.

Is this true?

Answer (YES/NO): YES